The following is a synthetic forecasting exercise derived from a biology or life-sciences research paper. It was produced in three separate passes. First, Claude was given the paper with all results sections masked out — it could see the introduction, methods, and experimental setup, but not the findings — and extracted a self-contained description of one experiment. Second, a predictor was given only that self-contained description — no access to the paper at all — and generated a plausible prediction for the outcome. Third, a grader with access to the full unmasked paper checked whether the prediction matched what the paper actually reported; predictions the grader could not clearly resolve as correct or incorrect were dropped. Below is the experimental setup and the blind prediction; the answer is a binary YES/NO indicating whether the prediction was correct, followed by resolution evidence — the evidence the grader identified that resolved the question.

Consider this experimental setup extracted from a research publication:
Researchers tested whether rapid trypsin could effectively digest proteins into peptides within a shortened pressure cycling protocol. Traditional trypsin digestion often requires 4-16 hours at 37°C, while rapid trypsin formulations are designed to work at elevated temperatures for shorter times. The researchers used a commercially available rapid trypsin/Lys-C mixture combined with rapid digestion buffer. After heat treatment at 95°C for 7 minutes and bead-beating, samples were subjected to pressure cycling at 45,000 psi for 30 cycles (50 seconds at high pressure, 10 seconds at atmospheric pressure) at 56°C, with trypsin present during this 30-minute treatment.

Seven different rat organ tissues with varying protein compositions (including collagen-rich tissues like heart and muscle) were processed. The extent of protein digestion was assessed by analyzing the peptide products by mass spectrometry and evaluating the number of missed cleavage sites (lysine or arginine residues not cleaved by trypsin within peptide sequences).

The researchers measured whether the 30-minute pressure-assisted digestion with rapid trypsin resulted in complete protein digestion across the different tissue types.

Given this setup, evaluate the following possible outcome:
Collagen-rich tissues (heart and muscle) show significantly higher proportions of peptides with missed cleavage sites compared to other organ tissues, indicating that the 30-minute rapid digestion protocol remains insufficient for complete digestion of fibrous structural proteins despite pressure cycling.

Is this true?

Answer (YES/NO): NO